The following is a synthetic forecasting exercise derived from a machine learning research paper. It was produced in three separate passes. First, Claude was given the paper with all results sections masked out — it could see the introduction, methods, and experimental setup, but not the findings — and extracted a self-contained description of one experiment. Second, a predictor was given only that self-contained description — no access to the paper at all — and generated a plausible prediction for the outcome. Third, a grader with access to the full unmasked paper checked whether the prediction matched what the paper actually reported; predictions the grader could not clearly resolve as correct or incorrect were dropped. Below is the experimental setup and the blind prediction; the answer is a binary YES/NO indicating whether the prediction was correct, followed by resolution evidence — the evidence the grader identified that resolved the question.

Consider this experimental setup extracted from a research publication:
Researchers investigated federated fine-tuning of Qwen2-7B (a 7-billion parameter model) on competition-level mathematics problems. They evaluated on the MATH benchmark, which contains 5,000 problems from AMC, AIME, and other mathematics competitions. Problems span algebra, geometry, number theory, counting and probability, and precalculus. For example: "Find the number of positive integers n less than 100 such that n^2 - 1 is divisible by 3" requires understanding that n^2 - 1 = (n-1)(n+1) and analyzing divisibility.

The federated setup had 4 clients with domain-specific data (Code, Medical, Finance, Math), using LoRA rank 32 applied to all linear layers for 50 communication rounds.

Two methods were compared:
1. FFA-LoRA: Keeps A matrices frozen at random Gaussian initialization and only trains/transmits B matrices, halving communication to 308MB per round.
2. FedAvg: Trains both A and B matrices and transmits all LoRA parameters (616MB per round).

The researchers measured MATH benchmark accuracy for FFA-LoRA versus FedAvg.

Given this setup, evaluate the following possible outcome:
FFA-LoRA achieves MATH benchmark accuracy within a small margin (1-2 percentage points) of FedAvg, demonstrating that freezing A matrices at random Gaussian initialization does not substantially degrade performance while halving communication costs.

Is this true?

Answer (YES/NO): NO